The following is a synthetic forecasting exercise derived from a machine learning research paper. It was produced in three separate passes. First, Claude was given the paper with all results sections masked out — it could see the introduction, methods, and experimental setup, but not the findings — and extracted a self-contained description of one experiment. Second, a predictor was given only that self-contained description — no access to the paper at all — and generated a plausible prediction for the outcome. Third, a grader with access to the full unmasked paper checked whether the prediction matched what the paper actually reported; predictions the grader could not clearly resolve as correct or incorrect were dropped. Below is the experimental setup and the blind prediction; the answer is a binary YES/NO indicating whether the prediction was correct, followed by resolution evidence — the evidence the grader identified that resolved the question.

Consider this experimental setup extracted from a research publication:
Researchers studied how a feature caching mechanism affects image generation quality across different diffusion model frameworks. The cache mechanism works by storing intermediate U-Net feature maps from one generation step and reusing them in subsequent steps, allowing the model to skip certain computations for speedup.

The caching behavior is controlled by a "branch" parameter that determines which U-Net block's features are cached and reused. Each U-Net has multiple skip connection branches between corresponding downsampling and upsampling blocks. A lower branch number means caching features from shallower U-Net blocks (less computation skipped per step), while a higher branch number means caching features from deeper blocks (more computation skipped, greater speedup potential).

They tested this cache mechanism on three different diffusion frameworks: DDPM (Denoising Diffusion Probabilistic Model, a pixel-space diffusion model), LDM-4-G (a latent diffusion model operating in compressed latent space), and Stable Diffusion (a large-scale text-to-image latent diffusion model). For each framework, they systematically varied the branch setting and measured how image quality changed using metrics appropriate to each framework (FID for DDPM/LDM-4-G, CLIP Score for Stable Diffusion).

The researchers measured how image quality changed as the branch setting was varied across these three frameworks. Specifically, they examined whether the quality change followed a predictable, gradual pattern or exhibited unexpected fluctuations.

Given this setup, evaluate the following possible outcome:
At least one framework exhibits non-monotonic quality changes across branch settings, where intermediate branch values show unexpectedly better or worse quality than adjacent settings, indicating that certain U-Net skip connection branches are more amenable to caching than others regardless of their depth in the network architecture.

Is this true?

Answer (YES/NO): YES